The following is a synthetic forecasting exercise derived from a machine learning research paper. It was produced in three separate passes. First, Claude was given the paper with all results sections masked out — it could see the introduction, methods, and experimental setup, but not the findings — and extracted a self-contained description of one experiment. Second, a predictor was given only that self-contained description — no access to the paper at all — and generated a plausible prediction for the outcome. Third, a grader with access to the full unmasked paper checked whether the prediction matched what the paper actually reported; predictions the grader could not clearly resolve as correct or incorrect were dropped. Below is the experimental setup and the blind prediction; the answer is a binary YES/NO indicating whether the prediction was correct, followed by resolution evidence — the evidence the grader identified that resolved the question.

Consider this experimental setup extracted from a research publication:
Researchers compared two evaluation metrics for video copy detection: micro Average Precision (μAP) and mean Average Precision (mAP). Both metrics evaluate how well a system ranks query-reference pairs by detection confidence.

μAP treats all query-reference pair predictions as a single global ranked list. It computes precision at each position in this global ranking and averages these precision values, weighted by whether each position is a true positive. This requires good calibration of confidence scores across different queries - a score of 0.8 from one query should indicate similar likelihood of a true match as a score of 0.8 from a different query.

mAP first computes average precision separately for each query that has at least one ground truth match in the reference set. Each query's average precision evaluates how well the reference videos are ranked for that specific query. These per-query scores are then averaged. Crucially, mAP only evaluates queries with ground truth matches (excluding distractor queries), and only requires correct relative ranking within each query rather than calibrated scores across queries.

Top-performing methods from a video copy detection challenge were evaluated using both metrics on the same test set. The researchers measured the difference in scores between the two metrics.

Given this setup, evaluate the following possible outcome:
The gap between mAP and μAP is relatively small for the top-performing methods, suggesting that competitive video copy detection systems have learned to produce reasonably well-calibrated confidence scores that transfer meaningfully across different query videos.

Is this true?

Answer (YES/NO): NO